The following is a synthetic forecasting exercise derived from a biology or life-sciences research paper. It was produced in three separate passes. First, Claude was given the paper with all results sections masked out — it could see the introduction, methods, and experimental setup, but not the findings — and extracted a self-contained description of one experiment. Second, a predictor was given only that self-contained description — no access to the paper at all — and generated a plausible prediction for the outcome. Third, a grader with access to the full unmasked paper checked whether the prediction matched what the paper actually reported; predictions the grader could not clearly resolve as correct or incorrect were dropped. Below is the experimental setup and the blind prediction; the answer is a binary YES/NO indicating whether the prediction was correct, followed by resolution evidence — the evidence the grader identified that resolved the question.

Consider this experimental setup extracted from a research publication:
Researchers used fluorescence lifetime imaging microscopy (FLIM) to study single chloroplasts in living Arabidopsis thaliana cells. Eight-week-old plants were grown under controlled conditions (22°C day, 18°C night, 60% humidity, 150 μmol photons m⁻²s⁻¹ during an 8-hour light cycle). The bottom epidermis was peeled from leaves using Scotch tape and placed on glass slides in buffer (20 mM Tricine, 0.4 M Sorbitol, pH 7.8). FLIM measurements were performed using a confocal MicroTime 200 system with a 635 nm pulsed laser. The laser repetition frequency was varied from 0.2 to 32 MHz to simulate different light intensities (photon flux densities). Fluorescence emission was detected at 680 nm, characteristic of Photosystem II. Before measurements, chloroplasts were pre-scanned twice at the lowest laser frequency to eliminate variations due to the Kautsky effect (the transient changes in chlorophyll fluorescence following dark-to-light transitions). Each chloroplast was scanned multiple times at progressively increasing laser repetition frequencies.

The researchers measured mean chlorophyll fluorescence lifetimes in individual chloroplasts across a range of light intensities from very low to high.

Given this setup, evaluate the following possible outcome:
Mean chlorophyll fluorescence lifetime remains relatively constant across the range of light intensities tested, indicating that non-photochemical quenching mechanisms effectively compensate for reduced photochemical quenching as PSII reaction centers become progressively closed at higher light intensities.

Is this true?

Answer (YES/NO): NO